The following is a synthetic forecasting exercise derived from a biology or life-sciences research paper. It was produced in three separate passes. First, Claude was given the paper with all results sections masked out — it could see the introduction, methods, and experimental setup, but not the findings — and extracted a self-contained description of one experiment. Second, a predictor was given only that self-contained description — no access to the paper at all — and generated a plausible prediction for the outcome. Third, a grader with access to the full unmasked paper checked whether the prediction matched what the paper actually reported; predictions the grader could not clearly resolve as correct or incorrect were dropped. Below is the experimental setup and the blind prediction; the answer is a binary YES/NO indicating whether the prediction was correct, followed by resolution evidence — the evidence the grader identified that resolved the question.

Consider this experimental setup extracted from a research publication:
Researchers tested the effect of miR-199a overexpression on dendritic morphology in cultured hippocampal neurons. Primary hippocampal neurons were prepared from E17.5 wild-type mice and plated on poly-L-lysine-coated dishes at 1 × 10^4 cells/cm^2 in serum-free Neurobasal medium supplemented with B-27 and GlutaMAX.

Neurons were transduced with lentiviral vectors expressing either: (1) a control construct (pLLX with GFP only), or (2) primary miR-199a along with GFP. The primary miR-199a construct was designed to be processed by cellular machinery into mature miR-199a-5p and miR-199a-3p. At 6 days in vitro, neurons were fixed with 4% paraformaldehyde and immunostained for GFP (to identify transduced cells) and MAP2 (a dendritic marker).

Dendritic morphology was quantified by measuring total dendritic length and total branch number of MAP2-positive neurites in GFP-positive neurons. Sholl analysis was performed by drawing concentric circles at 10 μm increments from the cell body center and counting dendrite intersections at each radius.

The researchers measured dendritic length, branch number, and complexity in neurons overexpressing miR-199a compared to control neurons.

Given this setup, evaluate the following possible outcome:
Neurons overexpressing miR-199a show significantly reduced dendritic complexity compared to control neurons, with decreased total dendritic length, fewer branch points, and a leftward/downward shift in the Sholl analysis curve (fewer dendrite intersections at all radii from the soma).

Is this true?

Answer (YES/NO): NO